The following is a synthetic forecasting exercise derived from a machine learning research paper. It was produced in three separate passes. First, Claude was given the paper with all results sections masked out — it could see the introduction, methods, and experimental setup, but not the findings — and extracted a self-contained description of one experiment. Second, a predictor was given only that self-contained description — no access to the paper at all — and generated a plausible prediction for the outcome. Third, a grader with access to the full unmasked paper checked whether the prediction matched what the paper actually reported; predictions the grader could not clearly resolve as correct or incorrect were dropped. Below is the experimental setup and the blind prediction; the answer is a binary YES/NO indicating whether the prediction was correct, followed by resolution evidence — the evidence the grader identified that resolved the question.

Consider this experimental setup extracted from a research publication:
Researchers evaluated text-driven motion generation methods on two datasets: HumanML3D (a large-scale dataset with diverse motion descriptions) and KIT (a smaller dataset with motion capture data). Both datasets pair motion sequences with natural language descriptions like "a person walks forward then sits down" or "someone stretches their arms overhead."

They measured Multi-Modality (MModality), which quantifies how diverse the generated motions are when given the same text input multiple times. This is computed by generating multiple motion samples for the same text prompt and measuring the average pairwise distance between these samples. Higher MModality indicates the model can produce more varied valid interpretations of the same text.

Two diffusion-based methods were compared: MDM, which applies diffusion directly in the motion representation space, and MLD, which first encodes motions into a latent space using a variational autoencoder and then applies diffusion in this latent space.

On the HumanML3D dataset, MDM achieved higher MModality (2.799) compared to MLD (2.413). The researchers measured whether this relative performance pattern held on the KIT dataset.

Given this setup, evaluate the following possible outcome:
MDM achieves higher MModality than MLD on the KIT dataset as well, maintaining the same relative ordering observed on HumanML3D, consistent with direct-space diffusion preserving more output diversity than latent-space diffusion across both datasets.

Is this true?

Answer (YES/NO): NO